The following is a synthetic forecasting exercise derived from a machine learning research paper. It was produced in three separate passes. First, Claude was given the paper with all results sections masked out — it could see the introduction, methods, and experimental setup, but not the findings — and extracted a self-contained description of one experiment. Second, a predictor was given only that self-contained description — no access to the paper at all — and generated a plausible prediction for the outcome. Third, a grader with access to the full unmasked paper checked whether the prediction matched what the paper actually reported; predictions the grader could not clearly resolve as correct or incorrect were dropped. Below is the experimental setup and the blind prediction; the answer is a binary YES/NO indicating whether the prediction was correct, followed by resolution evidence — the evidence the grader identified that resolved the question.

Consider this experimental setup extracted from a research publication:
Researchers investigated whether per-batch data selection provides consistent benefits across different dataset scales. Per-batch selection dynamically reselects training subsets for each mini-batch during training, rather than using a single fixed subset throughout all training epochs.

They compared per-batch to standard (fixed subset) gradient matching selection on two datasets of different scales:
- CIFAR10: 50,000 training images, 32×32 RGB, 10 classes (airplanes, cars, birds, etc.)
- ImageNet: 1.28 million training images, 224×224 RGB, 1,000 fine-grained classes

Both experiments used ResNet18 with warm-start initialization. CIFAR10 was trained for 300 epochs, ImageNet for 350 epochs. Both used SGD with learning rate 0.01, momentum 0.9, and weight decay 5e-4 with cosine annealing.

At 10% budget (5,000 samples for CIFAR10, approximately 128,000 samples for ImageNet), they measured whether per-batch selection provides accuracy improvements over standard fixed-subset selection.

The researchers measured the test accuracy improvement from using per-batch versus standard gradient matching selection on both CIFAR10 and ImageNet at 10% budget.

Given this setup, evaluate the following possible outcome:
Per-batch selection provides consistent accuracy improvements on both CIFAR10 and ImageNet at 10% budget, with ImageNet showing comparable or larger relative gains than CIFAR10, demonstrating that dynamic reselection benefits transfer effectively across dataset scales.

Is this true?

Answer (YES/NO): YES